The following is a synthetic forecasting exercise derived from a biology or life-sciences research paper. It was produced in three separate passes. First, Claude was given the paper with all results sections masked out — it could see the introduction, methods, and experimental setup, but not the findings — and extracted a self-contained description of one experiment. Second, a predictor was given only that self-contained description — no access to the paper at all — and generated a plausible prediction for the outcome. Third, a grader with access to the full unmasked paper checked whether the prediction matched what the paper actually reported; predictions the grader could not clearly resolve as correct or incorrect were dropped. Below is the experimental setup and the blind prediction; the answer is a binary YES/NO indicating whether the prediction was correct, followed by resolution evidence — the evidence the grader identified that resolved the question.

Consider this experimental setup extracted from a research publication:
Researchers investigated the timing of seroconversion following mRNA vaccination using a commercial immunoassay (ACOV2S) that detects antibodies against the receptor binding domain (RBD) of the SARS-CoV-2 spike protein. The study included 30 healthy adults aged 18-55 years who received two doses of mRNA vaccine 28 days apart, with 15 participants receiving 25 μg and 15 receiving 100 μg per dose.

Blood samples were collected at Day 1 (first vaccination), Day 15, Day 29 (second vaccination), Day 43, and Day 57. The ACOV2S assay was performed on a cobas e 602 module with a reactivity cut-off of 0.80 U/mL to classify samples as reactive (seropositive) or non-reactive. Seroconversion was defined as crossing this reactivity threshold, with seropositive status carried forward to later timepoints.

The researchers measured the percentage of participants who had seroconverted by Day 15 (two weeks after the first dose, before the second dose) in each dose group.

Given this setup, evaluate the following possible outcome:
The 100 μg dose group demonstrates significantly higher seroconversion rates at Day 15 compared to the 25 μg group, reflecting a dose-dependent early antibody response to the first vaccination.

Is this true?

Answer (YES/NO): NO